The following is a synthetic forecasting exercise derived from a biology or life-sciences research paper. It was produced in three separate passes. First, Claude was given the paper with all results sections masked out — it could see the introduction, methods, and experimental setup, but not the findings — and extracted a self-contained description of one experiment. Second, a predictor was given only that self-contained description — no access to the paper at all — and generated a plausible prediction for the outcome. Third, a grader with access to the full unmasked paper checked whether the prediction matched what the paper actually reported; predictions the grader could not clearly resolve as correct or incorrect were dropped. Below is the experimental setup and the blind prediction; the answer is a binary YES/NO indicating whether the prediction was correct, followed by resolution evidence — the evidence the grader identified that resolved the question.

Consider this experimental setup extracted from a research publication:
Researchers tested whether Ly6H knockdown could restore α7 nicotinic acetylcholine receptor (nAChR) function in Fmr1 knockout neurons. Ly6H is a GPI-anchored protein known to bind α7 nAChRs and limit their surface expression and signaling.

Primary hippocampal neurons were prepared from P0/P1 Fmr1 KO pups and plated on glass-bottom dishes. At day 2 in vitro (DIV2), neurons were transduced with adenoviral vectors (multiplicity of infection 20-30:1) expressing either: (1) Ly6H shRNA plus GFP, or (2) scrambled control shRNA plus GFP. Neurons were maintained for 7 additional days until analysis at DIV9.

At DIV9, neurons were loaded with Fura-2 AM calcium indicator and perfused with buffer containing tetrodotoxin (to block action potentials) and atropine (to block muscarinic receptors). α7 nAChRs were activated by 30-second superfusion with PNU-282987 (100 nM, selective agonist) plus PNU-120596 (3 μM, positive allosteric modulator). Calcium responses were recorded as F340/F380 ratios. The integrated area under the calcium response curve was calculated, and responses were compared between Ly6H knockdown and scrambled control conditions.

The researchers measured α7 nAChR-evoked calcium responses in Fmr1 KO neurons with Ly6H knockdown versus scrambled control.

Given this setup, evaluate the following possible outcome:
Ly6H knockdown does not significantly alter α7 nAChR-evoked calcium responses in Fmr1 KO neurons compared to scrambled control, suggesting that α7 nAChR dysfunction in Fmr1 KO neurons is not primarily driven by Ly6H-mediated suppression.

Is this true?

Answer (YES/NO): NO